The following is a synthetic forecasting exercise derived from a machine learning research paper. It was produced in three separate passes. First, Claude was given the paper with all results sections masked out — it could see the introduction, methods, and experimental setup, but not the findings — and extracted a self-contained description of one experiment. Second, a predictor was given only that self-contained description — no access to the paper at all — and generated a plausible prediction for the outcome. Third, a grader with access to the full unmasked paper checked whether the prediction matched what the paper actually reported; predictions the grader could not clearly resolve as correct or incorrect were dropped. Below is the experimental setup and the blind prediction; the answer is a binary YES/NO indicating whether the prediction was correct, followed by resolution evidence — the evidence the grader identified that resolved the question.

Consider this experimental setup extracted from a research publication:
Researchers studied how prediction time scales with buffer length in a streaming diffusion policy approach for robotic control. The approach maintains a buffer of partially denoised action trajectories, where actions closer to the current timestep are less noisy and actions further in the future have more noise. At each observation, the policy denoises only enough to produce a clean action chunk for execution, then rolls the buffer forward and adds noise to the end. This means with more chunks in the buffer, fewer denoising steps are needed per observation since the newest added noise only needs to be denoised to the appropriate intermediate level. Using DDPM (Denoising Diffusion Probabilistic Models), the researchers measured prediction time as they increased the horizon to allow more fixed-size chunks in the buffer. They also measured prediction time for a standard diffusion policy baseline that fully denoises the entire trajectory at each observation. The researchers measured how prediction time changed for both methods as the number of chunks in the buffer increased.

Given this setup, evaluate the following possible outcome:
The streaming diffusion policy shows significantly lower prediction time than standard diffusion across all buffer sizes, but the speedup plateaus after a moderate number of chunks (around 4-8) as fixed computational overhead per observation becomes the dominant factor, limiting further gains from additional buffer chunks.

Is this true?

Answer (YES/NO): NO